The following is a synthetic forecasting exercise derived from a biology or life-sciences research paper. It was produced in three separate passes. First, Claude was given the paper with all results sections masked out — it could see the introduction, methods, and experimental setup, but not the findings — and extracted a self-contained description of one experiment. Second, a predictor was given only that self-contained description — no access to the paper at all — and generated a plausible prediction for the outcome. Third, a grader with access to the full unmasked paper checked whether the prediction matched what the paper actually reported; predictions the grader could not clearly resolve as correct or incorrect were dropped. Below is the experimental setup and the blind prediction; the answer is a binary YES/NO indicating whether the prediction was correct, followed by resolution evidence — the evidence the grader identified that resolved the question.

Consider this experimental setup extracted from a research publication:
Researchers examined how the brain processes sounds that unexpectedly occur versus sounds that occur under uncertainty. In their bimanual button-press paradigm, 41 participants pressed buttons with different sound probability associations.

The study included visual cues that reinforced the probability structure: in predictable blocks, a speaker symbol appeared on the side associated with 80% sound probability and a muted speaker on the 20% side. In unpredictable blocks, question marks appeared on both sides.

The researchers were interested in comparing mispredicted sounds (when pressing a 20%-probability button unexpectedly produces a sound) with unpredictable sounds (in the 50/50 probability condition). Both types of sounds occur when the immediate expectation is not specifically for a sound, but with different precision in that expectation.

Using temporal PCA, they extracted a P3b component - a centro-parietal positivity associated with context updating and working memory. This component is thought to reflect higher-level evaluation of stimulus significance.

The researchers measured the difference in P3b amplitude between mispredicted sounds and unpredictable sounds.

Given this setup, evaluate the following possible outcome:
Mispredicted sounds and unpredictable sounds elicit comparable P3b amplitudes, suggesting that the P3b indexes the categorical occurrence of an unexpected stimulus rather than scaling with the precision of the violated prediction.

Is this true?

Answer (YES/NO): NO